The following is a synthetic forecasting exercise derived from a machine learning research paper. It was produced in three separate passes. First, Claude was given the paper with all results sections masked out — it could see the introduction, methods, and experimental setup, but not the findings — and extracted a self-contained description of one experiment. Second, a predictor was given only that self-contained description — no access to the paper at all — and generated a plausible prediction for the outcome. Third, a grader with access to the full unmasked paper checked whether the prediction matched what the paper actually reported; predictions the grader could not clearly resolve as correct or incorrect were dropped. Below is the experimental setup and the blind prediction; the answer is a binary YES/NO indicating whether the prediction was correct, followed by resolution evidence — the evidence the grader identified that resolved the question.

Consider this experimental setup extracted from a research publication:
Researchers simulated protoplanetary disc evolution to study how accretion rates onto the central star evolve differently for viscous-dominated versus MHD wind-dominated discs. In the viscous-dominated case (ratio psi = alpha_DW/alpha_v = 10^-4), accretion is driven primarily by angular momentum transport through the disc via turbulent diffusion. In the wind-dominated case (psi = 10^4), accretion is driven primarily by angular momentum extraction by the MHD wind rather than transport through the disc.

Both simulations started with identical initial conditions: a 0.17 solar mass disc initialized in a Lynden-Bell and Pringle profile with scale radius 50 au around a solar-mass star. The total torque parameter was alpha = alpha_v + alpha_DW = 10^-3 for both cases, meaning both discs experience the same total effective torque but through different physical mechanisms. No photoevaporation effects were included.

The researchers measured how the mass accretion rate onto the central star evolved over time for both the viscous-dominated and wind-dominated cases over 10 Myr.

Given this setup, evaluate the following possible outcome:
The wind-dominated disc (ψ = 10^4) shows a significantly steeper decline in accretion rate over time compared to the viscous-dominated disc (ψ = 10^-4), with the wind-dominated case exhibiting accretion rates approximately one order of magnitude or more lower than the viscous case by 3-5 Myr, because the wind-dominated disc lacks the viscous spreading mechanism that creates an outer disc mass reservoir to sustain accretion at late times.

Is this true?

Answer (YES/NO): NO